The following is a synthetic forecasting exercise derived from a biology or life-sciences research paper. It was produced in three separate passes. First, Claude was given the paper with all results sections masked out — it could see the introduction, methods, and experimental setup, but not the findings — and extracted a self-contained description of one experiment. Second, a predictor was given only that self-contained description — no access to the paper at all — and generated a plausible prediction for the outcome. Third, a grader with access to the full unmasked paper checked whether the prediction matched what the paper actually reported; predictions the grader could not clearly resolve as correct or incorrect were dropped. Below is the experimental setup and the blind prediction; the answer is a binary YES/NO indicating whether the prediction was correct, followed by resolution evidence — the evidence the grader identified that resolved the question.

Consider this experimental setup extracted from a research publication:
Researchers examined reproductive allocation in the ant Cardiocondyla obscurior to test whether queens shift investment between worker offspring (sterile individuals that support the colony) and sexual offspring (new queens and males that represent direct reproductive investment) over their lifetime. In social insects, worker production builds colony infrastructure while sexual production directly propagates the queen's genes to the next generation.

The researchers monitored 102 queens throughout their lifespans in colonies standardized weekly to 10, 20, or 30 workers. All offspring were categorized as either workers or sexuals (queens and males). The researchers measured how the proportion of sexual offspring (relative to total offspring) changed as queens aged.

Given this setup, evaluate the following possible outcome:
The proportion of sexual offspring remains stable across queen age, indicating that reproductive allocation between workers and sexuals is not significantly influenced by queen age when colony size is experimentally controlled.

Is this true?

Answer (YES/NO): NO